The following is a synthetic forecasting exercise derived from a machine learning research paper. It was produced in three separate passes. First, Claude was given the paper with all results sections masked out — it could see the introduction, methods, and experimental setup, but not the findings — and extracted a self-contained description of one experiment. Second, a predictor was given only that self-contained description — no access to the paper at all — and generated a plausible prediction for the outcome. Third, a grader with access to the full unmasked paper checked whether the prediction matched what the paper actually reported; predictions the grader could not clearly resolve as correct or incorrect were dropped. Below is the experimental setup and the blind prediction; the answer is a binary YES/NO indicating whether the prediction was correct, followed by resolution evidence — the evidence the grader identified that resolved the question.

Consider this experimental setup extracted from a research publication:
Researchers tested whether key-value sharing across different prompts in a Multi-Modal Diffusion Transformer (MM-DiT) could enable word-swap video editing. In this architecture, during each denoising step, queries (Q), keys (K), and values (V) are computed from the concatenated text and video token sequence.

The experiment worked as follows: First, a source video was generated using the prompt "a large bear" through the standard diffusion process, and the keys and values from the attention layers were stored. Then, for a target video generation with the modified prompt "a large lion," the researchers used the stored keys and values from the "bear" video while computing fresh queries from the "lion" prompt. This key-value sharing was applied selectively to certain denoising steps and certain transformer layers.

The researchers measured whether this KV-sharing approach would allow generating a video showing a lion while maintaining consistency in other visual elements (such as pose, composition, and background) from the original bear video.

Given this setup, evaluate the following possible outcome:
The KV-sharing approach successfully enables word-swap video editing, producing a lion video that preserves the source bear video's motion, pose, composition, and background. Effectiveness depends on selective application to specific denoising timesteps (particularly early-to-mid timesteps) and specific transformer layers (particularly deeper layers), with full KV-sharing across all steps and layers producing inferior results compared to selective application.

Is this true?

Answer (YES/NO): YES